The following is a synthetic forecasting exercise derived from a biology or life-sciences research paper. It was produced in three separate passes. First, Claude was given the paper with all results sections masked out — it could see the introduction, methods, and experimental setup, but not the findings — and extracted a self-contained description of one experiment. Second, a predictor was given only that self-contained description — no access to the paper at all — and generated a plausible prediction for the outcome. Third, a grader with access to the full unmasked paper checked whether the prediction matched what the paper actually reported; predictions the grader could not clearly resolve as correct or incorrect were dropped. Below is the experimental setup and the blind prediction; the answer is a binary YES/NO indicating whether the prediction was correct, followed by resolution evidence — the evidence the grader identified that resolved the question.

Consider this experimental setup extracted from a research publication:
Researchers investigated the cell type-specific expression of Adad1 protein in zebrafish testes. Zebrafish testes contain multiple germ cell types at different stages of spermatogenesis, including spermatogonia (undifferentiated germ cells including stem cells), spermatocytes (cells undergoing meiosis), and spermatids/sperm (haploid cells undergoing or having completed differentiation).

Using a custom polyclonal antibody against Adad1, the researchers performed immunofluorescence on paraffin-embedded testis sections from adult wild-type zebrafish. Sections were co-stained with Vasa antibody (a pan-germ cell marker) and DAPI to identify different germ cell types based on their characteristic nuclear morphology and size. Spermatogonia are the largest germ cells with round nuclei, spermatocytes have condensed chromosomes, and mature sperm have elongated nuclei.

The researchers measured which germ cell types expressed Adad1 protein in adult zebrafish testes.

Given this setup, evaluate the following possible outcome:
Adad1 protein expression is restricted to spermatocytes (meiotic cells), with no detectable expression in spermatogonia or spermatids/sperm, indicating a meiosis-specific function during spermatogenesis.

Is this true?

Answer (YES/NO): NO